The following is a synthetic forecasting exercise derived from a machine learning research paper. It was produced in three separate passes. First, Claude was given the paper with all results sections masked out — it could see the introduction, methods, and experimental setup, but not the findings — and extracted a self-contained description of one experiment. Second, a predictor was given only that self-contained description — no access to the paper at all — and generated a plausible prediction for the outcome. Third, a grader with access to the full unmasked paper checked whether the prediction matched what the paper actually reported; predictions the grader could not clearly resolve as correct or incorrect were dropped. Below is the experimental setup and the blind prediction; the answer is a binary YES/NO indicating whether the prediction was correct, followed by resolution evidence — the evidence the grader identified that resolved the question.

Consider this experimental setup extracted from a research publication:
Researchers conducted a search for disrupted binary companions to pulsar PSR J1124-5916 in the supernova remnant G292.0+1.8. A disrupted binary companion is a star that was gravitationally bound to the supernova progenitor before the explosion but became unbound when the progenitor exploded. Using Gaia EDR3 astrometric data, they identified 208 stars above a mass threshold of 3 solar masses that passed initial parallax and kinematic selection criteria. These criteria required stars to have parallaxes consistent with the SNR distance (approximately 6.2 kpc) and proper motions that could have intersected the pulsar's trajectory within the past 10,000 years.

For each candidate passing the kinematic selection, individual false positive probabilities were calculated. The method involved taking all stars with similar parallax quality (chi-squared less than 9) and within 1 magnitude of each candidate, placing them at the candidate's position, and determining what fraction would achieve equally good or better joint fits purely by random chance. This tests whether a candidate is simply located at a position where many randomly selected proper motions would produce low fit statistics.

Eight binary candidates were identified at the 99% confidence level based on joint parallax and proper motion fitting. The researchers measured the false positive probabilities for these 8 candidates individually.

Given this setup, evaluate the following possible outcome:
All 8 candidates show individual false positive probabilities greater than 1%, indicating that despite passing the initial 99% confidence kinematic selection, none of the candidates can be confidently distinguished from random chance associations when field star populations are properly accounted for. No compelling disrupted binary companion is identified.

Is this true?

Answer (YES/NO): YES